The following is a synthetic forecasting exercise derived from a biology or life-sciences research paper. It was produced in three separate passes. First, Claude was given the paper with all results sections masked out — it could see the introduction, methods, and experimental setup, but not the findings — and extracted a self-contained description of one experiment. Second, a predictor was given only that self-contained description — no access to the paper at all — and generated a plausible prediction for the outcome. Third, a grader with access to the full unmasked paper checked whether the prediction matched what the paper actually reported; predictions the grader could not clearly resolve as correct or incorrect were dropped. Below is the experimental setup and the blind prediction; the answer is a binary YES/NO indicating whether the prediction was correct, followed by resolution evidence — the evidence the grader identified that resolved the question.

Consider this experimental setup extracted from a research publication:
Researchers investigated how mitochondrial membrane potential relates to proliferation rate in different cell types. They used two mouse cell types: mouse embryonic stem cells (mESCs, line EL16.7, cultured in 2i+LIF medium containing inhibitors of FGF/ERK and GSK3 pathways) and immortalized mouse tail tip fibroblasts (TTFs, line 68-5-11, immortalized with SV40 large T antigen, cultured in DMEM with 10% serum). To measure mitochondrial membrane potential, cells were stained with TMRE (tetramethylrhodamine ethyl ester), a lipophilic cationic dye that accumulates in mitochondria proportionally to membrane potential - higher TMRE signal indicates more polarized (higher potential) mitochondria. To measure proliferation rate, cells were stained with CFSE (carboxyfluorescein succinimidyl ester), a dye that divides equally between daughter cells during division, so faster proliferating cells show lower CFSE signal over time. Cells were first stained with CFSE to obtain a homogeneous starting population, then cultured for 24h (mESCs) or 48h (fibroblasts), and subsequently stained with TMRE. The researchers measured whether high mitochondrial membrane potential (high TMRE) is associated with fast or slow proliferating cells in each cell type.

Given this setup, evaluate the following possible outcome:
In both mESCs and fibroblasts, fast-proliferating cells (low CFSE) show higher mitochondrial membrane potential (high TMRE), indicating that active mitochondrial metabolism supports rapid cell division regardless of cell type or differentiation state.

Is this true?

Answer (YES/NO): NO